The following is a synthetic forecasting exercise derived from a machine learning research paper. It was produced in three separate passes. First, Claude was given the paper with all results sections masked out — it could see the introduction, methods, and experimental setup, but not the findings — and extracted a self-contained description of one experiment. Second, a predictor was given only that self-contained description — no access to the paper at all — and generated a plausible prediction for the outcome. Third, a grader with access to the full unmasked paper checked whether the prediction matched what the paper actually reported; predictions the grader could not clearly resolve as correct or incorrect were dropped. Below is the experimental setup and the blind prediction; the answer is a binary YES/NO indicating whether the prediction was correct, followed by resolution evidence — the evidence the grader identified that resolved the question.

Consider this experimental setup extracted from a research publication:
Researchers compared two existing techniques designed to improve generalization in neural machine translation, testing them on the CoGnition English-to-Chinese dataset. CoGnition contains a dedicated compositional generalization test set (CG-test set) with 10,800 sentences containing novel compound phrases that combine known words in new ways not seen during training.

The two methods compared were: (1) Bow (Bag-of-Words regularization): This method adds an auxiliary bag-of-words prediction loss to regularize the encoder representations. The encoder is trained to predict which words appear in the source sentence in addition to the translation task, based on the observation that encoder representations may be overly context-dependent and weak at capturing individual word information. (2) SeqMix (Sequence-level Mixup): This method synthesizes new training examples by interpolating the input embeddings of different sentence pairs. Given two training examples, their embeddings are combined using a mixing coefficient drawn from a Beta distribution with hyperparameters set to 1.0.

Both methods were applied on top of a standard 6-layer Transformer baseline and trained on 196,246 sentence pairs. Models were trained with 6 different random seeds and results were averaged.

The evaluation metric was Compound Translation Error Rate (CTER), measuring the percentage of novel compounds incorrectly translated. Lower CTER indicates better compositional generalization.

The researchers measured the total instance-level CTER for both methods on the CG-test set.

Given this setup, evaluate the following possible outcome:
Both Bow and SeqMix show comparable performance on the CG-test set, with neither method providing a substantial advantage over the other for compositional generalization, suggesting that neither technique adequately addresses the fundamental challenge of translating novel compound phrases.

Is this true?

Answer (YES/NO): NO